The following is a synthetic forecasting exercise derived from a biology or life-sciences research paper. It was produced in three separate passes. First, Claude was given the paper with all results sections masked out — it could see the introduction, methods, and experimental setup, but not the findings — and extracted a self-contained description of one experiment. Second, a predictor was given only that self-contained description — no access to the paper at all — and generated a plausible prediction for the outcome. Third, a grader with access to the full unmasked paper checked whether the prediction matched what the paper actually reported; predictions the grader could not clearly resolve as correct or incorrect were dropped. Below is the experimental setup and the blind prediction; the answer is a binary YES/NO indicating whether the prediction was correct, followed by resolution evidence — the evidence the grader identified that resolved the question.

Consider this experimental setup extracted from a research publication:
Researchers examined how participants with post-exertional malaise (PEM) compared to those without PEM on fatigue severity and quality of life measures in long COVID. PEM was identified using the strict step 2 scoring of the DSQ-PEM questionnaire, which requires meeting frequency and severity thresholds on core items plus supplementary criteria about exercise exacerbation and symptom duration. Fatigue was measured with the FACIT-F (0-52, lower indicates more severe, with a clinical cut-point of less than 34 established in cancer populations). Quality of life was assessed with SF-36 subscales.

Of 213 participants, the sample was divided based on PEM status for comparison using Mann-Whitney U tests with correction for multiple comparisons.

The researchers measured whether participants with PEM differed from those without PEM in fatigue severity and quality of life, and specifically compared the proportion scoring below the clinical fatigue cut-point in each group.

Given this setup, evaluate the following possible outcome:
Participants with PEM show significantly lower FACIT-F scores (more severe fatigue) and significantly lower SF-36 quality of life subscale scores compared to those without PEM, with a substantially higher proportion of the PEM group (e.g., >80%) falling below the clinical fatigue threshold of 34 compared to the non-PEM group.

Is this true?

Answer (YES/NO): NO